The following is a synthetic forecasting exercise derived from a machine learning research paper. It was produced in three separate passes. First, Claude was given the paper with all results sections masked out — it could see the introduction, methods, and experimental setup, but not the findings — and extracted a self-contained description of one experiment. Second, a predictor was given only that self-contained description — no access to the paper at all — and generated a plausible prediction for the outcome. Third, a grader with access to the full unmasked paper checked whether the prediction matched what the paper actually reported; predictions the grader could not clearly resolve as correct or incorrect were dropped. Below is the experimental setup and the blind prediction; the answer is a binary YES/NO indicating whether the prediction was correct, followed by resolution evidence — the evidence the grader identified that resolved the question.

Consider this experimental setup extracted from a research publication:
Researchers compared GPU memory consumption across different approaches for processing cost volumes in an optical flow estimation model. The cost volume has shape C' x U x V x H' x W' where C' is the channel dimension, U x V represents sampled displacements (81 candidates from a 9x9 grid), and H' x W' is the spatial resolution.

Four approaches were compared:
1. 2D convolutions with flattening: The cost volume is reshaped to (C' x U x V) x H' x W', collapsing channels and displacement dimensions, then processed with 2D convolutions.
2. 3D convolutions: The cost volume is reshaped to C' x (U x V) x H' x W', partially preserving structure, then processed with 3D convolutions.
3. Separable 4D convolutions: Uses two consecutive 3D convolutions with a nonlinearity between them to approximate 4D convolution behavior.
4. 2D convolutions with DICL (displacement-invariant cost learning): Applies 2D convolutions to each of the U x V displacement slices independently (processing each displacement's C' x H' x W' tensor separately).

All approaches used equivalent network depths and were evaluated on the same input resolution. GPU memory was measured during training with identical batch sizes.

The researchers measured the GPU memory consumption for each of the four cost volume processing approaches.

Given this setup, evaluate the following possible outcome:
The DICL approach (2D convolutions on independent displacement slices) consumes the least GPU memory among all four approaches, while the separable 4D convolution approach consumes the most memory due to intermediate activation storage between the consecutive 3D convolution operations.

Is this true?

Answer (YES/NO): NO